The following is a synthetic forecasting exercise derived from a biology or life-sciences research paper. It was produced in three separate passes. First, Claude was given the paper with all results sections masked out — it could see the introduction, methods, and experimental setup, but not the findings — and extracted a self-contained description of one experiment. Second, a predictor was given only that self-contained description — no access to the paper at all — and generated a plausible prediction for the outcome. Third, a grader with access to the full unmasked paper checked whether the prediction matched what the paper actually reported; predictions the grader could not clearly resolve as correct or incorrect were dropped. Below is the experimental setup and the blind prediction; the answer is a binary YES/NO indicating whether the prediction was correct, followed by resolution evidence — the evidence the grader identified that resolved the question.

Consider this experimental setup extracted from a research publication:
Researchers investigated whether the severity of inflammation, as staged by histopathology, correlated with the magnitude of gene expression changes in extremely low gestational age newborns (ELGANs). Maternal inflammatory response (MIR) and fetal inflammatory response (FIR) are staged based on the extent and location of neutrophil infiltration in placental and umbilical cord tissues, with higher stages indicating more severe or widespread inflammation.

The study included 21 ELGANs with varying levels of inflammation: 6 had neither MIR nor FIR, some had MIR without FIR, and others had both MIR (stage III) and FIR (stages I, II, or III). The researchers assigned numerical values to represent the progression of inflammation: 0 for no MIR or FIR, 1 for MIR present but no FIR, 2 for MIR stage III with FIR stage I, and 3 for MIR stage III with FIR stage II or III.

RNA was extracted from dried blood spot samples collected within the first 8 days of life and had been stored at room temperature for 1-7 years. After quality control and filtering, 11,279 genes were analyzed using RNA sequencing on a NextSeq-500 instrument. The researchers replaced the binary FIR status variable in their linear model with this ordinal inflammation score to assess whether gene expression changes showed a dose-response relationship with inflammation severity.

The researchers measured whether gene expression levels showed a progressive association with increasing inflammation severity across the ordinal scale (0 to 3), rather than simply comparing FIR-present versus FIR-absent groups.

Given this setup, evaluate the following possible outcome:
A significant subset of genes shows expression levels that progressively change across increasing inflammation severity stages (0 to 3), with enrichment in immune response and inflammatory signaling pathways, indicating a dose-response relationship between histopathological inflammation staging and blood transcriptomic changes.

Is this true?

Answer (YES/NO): NO